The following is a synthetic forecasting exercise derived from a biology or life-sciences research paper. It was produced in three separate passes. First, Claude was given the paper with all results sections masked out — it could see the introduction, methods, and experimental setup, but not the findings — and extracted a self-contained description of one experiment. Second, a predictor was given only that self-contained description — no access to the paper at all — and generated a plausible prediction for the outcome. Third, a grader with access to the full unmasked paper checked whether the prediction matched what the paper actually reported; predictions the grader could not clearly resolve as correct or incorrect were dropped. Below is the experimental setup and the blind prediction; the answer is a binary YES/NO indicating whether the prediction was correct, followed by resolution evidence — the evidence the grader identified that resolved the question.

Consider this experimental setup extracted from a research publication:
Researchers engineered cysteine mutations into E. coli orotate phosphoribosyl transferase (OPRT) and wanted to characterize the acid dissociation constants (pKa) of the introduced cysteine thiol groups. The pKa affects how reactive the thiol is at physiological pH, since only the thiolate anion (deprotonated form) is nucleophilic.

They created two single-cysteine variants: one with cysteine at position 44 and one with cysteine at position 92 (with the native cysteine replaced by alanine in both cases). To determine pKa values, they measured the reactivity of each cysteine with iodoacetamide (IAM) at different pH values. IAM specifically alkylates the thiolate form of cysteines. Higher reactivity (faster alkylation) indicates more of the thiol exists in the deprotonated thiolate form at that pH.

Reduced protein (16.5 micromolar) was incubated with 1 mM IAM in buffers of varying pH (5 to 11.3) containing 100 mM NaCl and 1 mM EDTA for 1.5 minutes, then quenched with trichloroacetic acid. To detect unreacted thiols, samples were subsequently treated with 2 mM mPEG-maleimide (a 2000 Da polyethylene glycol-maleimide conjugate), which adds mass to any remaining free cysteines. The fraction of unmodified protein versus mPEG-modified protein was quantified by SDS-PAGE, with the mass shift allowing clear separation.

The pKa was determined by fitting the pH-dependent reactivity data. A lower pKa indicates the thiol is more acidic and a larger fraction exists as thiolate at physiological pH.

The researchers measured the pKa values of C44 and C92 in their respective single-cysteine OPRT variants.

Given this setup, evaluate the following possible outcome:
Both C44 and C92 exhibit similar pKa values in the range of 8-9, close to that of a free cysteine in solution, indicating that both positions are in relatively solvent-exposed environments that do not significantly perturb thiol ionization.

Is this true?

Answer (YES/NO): NO